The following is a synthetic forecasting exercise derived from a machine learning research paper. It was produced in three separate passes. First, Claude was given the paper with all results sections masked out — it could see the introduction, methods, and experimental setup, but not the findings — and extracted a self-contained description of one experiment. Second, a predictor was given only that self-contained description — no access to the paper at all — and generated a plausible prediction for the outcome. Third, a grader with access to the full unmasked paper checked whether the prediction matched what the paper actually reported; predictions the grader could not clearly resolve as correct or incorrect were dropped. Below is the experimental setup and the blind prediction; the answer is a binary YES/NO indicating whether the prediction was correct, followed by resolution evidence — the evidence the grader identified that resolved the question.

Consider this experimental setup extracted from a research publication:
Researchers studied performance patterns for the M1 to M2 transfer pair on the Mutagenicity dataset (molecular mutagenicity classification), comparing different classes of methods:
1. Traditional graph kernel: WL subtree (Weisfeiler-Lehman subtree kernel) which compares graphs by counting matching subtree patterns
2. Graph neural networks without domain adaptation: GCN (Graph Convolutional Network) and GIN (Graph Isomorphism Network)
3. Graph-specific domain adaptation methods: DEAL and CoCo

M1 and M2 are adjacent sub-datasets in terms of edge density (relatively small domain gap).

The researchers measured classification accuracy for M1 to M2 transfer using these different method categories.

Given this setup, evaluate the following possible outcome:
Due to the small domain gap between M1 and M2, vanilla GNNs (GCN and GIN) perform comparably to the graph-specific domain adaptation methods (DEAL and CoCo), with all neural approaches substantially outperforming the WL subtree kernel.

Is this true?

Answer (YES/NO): NO